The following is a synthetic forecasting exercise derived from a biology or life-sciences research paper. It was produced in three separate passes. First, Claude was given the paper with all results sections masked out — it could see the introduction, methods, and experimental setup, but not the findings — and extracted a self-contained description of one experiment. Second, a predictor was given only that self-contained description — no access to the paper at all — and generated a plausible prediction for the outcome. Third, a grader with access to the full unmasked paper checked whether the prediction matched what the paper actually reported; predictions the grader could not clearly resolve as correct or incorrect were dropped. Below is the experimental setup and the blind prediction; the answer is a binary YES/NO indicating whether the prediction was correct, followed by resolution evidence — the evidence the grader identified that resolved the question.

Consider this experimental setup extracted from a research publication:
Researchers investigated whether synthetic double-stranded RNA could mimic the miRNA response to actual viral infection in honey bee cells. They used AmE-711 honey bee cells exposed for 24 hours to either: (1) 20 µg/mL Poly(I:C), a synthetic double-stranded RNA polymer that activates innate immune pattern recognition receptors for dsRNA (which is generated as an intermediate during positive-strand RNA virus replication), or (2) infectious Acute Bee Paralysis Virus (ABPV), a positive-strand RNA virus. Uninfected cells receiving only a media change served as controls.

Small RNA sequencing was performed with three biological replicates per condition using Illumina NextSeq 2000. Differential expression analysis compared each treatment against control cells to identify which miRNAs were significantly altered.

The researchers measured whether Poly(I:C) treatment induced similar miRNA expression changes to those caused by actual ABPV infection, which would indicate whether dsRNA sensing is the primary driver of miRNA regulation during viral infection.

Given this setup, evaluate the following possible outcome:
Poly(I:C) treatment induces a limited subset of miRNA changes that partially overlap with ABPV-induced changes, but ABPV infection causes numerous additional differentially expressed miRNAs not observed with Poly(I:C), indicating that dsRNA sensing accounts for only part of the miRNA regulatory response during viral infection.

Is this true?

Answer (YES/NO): NO